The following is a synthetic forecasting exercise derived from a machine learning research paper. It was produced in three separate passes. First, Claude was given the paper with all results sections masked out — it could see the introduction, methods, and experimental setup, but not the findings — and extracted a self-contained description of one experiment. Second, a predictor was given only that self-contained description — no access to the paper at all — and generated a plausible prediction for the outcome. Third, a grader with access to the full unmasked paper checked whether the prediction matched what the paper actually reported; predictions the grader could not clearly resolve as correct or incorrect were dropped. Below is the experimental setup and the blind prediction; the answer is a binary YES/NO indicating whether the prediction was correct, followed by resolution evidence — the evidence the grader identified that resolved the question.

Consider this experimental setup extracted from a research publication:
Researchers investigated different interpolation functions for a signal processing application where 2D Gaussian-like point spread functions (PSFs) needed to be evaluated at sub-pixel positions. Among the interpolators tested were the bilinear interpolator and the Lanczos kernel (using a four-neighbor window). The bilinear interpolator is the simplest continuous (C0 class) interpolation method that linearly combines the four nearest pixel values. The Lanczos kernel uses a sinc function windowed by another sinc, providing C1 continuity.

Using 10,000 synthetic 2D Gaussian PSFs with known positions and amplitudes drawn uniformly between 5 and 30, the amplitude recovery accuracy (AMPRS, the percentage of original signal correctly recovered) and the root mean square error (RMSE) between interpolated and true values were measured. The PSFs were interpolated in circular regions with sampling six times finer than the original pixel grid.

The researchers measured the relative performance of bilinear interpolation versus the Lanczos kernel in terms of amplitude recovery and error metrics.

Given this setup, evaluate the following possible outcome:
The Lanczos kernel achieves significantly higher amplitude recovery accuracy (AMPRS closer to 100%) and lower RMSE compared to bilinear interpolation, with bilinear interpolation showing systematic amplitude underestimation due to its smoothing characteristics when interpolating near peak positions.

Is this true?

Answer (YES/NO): NO